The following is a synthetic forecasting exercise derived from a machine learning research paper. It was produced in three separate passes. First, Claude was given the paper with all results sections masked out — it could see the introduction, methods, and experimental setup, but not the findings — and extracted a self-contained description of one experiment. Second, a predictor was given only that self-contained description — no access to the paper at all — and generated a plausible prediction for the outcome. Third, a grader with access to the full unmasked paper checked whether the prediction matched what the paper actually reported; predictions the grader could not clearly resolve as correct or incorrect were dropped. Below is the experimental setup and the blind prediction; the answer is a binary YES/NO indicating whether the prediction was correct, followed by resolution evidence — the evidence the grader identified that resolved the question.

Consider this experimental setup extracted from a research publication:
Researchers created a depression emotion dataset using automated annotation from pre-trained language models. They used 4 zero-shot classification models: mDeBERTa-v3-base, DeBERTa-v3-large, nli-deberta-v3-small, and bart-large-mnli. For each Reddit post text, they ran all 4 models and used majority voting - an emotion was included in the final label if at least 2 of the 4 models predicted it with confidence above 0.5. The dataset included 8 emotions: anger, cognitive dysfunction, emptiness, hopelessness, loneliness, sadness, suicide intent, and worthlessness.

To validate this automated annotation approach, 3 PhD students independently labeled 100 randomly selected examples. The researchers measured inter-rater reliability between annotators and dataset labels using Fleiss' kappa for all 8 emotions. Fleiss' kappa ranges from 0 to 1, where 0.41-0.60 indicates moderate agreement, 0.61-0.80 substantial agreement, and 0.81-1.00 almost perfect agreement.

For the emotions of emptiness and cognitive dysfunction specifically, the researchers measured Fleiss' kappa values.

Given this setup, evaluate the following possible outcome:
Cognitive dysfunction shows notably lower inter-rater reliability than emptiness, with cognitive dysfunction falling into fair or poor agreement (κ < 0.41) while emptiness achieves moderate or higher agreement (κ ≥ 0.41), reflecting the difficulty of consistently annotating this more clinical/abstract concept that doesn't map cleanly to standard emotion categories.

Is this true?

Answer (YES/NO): NO